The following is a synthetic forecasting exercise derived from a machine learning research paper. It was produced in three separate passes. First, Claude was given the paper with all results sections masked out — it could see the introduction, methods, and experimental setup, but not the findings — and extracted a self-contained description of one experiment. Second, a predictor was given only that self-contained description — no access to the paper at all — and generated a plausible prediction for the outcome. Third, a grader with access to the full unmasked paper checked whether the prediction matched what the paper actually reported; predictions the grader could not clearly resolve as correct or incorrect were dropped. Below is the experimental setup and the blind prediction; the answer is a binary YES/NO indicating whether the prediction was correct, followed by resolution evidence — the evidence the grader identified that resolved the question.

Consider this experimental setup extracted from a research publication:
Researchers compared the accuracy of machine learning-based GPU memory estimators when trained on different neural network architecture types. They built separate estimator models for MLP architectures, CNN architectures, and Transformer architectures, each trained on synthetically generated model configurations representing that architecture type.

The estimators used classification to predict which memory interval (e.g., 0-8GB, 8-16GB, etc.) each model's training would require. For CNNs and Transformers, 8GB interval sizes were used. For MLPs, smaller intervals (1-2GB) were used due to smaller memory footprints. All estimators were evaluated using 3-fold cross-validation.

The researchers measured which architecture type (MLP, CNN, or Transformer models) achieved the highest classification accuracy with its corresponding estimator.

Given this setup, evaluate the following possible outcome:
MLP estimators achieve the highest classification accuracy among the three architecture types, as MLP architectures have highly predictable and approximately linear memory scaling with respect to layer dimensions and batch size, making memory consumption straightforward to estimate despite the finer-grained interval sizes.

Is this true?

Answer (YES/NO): YES